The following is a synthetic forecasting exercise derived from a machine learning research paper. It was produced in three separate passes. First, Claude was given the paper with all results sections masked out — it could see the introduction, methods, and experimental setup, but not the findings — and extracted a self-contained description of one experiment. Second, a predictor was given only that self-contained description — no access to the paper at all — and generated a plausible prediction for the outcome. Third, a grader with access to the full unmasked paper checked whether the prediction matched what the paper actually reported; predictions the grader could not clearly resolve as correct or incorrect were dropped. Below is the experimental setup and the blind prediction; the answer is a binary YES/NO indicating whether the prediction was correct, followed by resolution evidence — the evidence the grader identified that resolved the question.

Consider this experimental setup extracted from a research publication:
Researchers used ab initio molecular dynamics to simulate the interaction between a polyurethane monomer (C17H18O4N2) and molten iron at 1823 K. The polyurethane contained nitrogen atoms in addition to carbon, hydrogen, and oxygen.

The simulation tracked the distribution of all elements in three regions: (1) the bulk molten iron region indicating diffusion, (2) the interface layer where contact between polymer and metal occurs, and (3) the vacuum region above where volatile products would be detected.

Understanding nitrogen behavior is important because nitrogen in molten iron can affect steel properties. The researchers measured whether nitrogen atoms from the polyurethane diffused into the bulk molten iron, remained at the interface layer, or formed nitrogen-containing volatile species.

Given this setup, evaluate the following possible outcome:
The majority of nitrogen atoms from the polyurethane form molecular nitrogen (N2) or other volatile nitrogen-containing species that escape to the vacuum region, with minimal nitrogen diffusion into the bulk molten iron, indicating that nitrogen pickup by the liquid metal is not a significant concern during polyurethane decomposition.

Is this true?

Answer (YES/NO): NO